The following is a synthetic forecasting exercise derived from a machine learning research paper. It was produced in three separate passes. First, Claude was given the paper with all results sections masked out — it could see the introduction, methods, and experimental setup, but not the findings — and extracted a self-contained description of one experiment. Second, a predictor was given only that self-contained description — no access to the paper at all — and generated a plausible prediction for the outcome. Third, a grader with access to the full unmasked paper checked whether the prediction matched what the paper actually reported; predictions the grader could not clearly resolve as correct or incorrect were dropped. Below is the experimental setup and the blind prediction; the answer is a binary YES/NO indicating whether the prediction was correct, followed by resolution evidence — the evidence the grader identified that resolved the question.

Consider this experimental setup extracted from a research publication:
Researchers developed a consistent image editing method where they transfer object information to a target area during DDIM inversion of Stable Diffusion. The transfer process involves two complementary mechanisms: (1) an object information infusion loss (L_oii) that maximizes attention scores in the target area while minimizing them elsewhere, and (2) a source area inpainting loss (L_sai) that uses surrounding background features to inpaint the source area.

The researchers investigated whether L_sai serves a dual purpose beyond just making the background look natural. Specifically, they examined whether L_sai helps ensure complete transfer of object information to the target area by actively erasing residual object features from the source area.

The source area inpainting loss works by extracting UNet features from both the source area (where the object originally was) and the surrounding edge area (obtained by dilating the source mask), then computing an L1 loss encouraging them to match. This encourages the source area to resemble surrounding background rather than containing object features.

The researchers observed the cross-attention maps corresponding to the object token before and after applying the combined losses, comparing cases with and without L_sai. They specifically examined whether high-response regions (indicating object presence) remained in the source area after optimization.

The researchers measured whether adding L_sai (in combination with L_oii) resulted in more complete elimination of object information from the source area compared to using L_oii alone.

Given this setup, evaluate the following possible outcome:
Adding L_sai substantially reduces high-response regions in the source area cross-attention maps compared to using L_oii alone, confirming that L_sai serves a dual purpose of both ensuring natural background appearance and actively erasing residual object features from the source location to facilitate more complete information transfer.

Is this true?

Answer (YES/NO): YES